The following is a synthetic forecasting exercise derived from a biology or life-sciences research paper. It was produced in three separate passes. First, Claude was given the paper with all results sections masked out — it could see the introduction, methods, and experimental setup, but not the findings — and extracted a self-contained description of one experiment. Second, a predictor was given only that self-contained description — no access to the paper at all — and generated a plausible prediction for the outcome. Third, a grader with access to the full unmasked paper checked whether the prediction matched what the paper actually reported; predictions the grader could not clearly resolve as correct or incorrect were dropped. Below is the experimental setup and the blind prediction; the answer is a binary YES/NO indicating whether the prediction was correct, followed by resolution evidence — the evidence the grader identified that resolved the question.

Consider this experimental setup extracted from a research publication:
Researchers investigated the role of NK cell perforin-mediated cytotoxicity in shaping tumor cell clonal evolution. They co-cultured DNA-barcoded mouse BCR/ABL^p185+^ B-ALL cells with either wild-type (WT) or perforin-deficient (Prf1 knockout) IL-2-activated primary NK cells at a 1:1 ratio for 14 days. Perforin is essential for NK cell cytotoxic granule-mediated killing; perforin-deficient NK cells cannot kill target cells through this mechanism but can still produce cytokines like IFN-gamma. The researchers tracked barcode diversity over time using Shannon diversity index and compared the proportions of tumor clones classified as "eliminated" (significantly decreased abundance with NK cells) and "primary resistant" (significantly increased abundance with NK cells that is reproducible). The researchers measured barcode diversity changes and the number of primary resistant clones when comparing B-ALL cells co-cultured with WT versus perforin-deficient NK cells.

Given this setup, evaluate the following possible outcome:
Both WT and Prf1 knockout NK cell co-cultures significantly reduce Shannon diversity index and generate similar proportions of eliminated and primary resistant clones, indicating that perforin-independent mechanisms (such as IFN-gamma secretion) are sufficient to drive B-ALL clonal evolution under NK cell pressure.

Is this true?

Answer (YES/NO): NO